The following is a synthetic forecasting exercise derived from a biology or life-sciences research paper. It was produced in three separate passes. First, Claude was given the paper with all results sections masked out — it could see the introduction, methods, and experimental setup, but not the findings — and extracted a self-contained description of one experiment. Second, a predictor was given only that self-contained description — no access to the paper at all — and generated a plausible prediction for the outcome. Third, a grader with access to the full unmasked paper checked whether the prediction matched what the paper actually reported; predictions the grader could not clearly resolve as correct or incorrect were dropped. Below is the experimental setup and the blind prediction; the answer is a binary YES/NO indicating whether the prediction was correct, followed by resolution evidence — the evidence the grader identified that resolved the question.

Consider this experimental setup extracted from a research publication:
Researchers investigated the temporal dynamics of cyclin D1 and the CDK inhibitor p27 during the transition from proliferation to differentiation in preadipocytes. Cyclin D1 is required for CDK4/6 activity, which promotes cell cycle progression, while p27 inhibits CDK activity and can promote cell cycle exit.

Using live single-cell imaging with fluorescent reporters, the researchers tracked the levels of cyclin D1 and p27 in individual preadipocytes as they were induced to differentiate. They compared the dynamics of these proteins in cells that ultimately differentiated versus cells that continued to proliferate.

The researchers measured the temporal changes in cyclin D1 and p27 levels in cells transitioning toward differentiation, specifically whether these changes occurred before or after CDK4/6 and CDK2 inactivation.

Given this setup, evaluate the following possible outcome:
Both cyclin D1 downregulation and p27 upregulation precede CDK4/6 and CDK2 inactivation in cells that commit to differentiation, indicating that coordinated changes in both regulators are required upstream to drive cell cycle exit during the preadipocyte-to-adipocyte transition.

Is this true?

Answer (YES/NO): YES